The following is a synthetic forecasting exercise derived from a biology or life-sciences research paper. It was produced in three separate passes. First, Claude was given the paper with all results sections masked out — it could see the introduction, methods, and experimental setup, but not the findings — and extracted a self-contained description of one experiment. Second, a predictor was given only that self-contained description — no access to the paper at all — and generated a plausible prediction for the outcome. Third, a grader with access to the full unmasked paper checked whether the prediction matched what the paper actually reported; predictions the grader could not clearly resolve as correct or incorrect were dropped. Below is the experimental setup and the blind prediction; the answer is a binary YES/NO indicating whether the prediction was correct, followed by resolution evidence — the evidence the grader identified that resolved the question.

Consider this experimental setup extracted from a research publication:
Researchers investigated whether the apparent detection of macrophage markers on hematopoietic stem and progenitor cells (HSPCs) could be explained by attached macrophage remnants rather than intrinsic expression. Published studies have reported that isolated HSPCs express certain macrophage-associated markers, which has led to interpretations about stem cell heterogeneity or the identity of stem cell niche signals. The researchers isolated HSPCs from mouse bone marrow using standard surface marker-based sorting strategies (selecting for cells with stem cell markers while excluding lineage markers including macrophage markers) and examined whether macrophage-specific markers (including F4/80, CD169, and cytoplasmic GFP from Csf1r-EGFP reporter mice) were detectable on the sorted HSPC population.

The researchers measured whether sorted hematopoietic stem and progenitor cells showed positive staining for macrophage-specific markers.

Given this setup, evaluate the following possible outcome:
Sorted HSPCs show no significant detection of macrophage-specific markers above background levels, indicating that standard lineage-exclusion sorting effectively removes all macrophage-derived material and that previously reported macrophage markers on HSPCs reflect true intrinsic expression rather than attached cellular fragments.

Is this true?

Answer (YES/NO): NO